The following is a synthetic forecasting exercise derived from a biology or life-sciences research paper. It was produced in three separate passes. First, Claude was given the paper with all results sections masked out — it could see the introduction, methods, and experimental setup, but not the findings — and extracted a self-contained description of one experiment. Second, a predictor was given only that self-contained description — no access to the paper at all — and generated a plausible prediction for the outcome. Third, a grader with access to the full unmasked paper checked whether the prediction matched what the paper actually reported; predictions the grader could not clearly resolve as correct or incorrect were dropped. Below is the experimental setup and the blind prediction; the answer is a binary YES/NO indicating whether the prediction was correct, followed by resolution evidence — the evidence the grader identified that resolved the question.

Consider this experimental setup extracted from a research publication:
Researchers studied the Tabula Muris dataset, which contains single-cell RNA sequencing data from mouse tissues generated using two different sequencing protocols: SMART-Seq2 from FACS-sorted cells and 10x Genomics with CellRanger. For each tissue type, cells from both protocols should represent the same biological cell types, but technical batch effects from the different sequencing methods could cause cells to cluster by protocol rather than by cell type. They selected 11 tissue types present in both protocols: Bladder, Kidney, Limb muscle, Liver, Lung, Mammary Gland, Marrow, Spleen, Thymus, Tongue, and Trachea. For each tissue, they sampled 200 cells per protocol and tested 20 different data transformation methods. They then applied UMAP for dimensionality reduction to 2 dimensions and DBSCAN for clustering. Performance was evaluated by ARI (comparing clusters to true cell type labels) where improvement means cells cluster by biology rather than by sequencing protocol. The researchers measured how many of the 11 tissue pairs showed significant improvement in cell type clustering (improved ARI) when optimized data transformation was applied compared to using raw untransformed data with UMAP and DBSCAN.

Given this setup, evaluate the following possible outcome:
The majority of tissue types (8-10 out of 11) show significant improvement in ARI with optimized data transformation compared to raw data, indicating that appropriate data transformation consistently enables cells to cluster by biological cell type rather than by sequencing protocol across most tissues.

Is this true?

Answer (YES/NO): YES